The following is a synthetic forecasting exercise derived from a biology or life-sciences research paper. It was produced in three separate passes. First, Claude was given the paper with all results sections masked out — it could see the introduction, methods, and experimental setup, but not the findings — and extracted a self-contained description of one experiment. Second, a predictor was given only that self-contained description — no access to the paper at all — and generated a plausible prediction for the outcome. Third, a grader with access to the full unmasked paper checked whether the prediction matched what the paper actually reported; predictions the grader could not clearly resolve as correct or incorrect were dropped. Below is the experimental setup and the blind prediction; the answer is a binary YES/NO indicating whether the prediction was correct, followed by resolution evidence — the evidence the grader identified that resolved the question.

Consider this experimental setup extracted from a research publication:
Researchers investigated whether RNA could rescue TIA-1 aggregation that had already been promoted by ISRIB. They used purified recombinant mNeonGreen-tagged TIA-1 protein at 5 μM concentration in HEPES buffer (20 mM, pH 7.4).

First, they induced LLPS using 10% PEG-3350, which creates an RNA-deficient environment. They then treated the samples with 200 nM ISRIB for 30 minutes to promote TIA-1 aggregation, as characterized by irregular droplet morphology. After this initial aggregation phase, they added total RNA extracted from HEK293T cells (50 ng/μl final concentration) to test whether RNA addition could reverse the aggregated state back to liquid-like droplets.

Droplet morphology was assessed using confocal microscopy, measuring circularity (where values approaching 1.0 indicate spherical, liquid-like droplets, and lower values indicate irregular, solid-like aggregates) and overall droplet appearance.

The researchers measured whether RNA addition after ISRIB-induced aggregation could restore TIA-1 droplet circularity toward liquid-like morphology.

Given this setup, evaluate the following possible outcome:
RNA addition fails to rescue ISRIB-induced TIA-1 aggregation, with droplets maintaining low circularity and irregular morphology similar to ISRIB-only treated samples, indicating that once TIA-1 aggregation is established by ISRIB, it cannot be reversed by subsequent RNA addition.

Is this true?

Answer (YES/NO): NO